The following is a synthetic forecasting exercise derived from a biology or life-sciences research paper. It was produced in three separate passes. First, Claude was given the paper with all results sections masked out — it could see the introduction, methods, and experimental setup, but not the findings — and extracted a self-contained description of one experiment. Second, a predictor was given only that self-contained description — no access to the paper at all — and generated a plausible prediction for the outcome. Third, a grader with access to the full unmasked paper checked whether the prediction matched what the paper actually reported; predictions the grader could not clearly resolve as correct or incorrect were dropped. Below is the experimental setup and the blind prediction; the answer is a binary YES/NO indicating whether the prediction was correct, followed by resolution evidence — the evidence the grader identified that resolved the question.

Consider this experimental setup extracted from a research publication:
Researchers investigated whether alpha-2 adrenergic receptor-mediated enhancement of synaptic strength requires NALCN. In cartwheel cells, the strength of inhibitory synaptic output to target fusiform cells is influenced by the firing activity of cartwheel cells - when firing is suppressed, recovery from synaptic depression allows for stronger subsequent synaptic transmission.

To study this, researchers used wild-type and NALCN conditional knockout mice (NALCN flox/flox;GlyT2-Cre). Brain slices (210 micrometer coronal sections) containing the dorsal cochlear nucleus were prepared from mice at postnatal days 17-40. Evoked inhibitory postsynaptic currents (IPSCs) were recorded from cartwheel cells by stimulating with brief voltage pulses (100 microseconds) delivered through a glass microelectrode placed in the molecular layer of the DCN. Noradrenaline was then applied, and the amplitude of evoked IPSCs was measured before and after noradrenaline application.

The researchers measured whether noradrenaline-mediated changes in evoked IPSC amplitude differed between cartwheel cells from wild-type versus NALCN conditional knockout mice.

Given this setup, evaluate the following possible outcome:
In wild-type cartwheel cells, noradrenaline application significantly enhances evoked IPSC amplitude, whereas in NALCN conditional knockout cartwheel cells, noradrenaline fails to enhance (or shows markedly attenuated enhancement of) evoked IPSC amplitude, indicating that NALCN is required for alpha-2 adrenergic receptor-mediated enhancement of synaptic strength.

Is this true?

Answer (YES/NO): YES